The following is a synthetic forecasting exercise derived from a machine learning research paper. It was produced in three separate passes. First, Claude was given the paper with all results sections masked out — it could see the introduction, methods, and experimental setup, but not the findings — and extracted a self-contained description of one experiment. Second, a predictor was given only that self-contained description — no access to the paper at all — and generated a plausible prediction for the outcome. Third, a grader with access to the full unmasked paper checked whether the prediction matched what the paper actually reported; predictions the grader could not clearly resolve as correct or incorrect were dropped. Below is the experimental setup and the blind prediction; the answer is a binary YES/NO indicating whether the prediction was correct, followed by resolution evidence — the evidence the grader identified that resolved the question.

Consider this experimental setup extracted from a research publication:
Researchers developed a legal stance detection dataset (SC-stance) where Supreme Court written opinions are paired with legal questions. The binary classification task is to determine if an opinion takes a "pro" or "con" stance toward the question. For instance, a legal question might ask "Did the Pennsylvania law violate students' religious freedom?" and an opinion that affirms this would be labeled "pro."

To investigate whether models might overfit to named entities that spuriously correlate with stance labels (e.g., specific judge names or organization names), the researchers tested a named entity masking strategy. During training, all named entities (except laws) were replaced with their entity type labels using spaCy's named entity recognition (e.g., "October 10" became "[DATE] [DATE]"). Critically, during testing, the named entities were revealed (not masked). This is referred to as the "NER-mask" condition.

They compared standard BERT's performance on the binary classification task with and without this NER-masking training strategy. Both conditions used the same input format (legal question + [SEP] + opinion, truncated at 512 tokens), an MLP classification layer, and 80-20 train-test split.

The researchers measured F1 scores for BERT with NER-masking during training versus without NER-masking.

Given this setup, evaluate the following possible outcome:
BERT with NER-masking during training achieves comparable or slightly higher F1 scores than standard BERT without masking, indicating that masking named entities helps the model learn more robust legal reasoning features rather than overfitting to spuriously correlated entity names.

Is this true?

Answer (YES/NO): NO